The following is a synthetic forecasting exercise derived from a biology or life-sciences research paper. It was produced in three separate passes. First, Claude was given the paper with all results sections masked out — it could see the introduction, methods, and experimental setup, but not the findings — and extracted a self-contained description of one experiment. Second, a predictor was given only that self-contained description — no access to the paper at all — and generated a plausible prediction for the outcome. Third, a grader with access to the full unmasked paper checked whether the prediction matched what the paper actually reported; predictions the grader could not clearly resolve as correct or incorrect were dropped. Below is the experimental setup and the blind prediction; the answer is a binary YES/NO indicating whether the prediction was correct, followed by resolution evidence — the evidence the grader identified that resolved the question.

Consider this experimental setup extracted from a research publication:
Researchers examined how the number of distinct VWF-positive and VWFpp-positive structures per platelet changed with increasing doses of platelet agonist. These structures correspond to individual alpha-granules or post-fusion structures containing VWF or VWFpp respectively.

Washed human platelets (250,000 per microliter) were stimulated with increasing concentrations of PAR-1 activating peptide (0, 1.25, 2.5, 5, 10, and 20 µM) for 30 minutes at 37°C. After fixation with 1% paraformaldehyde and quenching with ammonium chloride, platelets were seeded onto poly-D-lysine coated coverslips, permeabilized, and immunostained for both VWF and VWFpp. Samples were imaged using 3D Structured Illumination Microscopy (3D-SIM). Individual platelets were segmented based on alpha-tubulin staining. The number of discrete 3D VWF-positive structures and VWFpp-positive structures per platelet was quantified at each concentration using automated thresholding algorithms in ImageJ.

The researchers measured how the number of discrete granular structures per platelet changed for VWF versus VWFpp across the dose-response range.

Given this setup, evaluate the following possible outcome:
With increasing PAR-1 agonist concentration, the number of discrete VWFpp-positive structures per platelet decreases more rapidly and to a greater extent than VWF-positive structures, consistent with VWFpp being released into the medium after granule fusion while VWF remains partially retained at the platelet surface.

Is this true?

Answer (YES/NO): YES